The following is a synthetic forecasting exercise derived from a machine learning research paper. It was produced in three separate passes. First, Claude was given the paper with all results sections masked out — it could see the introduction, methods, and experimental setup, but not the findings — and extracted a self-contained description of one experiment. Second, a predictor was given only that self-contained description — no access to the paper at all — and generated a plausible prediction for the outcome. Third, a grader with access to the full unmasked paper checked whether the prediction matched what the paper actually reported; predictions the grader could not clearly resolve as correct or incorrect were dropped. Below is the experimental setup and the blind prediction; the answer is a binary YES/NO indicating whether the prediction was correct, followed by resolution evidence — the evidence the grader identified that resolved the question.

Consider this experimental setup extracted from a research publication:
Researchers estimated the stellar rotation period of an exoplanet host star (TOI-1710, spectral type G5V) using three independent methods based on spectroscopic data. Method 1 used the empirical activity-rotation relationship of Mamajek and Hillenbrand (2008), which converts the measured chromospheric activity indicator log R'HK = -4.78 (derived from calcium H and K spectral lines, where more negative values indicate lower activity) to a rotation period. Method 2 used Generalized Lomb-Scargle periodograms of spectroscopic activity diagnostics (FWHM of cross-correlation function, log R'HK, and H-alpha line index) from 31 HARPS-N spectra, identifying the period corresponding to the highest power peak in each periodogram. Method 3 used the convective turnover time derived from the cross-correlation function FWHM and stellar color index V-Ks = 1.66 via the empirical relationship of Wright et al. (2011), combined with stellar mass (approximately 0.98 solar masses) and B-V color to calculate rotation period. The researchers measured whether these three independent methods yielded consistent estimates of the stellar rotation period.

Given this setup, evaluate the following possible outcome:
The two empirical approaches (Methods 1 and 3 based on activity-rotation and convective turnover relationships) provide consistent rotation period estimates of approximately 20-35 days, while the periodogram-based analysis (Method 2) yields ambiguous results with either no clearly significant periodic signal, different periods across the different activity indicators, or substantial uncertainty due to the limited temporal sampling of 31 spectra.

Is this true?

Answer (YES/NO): NO